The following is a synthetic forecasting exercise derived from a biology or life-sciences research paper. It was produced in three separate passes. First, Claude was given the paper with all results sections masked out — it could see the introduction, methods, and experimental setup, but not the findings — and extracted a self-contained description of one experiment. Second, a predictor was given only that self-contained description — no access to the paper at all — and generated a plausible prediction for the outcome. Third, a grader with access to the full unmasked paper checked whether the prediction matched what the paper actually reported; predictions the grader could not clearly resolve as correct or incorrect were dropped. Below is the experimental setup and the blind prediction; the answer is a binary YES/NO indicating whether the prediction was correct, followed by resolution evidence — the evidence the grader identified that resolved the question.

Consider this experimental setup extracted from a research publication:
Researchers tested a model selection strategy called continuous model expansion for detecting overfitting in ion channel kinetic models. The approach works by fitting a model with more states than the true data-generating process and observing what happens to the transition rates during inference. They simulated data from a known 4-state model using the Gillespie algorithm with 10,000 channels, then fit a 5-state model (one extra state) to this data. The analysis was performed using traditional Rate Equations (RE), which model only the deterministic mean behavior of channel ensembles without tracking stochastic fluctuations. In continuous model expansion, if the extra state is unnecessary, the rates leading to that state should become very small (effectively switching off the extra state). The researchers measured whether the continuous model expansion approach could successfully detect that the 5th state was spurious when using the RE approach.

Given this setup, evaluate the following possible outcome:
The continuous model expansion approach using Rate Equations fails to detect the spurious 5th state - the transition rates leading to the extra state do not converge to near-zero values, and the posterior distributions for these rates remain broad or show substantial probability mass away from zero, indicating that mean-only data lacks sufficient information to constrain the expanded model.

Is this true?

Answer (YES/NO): YES